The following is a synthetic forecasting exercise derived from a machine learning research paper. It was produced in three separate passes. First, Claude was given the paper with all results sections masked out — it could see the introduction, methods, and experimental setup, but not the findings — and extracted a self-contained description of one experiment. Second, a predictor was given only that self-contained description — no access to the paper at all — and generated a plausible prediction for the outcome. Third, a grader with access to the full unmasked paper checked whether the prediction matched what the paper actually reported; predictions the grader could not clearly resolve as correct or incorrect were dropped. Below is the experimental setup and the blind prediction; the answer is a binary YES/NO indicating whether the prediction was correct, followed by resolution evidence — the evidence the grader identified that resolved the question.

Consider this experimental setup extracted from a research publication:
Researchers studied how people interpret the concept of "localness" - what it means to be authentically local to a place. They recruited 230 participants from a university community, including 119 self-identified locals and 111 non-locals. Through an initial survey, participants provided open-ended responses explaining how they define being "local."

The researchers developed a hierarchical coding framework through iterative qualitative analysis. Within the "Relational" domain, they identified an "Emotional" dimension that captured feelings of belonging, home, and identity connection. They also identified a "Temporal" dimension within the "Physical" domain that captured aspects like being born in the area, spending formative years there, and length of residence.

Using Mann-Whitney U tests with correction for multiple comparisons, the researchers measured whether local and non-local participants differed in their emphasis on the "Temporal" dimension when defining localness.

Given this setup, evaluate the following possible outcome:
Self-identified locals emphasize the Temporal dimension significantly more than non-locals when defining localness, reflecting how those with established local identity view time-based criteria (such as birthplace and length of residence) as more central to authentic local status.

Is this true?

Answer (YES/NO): NO